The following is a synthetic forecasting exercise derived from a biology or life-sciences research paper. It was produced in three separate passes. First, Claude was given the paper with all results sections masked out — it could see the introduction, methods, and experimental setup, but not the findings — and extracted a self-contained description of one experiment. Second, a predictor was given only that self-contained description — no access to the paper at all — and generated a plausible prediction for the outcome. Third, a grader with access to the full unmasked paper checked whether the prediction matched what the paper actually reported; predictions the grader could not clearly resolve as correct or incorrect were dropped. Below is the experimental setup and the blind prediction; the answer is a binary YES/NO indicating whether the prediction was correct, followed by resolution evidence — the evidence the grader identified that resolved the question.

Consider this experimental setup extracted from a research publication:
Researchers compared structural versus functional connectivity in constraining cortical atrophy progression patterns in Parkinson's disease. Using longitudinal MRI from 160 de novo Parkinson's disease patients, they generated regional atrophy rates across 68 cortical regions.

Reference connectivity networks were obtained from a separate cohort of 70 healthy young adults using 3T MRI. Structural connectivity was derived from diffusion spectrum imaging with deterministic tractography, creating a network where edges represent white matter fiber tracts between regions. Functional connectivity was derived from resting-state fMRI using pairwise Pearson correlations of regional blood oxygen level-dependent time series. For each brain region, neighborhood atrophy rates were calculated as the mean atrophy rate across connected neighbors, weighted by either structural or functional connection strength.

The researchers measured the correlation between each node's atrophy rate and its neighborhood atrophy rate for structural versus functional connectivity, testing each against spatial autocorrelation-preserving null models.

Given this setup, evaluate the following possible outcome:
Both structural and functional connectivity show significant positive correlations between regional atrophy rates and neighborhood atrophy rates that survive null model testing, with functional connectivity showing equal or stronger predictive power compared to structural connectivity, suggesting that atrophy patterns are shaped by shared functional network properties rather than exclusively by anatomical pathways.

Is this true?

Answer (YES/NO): NO